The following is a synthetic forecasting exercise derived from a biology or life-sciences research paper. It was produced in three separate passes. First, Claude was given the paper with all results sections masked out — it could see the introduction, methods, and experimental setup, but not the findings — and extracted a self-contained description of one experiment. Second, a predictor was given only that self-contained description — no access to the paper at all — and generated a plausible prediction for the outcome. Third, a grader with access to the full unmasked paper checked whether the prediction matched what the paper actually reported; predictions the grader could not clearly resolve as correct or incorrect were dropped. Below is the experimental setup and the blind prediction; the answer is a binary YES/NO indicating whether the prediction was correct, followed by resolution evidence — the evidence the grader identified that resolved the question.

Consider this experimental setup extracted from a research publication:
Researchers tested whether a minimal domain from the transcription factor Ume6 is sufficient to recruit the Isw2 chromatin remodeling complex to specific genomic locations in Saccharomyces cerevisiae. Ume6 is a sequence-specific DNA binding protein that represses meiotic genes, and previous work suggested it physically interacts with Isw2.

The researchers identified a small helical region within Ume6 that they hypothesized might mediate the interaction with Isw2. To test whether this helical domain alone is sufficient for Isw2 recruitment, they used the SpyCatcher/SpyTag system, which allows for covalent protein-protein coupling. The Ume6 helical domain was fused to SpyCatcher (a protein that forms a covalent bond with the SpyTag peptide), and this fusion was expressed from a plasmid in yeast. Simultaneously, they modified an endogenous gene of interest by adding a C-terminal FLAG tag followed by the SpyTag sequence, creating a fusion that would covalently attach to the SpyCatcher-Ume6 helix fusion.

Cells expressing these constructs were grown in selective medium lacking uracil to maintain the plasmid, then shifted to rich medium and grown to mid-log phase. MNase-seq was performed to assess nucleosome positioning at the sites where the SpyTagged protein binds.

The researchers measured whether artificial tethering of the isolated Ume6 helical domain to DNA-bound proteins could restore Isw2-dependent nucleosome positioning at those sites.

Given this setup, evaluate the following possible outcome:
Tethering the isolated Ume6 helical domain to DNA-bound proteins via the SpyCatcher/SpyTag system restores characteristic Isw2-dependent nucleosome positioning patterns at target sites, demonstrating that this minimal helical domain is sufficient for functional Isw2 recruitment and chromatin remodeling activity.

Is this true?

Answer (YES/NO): YES